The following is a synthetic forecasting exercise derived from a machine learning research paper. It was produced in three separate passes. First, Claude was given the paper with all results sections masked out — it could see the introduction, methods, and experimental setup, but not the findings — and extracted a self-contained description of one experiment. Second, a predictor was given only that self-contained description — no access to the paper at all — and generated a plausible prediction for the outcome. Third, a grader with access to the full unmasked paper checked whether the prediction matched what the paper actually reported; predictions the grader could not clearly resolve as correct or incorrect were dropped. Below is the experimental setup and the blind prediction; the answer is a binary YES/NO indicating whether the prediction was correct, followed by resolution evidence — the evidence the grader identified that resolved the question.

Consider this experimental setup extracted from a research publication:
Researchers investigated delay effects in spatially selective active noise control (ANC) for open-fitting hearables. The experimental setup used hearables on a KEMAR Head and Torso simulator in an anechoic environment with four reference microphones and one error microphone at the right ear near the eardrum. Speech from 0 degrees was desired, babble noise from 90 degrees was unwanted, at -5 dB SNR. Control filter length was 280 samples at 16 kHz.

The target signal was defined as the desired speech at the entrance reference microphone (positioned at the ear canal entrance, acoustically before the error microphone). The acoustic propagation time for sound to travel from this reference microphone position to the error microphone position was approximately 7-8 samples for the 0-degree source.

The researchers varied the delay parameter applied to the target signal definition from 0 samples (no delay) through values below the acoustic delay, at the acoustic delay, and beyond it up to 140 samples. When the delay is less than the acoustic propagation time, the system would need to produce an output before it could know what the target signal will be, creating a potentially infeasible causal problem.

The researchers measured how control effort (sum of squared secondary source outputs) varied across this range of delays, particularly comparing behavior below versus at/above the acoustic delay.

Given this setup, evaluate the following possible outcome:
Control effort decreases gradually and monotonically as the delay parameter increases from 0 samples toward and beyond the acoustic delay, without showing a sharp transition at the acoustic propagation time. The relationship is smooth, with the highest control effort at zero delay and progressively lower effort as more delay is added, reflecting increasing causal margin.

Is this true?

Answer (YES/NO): NO